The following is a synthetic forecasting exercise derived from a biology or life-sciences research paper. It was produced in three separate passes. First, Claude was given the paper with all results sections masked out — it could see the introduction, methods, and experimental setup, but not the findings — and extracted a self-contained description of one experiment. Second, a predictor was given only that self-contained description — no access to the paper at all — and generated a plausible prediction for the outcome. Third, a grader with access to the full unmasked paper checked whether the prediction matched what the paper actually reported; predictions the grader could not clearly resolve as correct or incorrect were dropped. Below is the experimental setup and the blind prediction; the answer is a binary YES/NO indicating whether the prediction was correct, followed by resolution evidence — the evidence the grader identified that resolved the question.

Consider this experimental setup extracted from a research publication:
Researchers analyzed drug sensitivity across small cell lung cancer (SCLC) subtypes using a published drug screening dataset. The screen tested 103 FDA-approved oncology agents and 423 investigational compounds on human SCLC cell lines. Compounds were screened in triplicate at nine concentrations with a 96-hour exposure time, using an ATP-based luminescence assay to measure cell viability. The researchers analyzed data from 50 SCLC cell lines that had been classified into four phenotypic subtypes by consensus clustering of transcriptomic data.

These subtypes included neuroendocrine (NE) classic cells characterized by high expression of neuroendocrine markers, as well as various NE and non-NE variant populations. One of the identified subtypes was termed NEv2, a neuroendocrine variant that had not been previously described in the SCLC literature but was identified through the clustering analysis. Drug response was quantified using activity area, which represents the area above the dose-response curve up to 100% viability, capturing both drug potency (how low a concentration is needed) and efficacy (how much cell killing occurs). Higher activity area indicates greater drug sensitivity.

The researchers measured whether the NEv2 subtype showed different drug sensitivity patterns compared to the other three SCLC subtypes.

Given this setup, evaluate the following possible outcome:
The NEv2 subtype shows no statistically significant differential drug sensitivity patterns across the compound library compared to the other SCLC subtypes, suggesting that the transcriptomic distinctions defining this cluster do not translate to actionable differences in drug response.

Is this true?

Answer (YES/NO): NO